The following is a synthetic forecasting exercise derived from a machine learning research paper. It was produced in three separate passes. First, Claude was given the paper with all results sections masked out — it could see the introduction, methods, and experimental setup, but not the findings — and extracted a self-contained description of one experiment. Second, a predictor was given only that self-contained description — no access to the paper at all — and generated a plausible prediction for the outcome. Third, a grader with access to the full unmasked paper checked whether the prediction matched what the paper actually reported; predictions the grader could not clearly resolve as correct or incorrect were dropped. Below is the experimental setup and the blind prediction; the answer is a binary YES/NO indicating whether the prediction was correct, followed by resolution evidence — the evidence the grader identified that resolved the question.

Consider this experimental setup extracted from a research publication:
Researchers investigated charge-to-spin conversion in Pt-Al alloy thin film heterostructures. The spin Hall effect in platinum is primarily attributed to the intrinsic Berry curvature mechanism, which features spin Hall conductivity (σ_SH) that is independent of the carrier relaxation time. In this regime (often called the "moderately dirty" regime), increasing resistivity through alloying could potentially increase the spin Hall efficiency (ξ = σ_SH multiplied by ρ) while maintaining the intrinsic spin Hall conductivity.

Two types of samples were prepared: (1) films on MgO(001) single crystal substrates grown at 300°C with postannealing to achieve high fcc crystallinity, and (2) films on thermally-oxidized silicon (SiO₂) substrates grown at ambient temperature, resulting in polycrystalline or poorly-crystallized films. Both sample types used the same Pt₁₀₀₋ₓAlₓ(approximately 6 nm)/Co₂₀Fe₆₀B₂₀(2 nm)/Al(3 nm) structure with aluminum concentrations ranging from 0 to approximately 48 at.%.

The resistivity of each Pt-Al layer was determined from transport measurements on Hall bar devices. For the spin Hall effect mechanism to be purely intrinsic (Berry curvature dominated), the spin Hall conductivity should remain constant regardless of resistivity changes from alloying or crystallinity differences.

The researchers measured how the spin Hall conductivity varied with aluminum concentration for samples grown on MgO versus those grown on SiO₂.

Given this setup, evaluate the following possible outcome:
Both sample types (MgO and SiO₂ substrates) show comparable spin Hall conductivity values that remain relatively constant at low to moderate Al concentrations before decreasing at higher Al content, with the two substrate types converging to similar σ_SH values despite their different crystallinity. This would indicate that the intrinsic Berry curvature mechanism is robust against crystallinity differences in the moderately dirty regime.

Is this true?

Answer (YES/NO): NO